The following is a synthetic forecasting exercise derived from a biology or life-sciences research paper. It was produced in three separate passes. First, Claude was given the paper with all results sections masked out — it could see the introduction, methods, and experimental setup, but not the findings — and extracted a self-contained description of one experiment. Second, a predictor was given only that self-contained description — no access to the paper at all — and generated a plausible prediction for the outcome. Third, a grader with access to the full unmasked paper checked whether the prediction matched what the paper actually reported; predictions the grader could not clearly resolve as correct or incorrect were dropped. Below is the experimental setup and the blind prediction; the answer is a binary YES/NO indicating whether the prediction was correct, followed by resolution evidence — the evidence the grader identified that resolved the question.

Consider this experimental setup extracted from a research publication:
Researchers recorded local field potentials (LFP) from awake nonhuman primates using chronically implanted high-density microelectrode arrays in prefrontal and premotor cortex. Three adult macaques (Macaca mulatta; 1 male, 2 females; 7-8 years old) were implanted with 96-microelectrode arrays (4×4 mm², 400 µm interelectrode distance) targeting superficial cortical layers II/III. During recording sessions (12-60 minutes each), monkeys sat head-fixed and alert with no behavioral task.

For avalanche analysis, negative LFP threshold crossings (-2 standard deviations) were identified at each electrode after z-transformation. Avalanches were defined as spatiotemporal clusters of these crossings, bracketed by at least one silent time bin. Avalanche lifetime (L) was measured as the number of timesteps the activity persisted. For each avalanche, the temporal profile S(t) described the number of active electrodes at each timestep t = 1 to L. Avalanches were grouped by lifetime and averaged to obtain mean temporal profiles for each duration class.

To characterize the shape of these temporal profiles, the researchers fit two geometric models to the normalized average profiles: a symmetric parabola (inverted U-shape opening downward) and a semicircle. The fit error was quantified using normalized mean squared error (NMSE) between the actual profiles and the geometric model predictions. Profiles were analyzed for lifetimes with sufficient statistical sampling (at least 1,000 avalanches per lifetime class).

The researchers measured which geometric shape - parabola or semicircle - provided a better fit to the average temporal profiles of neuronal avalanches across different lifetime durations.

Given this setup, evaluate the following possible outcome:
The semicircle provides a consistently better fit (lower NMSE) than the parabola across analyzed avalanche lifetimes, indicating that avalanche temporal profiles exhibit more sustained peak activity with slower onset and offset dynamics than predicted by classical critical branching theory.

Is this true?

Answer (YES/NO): NO